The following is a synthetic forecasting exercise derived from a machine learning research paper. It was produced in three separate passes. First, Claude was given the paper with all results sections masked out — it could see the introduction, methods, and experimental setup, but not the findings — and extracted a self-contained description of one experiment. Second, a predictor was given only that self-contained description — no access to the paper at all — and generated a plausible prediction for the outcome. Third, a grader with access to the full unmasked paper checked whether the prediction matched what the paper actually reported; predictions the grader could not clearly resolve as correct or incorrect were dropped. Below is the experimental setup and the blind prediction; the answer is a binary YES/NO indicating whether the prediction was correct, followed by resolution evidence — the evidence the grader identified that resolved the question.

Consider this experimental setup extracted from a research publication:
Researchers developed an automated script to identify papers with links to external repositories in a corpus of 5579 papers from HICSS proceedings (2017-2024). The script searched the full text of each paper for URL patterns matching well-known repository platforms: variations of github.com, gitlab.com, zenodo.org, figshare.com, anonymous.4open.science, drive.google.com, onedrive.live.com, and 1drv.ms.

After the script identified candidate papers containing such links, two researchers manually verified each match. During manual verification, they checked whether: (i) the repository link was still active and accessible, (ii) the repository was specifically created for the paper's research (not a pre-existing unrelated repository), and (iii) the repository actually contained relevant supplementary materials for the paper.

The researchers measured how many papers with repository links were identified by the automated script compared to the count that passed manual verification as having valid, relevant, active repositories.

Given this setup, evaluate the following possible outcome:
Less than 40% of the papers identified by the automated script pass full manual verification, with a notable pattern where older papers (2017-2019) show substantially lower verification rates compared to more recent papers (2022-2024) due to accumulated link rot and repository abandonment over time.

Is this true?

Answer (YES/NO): NO